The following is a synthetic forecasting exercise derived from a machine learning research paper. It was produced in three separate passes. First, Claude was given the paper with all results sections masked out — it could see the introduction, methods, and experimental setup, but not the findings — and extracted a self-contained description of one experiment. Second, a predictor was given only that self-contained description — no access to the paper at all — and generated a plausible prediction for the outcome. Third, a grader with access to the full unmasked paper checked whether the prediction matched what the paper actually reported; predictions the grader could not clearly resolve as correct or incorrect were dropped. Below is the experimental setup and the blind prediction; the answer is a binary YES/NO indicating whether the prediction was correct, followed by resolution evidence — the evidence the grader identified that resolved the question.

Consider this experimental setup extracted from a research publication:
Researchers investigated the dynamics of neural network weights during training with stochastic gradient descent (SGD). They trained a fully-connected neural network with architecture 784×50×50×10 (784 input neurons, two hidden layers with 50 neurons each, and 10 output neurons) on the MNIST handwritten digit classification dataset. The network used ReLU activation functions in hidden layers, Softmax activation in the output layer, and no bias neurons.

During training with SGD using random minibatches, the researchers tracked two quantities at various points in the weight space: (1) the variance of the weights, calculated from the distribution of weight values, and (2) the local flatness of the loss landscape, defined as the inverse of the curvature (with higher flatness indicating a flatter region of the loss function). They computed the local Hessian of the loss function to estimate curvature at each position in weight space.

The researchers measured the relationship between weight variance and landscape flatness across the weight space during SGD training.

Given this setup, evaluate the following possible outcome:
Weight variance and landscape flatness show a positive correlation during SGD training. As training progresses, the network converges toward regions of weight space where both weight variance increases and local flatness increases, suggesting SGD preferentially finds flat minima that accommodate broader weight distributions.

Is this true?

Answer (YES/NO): NO